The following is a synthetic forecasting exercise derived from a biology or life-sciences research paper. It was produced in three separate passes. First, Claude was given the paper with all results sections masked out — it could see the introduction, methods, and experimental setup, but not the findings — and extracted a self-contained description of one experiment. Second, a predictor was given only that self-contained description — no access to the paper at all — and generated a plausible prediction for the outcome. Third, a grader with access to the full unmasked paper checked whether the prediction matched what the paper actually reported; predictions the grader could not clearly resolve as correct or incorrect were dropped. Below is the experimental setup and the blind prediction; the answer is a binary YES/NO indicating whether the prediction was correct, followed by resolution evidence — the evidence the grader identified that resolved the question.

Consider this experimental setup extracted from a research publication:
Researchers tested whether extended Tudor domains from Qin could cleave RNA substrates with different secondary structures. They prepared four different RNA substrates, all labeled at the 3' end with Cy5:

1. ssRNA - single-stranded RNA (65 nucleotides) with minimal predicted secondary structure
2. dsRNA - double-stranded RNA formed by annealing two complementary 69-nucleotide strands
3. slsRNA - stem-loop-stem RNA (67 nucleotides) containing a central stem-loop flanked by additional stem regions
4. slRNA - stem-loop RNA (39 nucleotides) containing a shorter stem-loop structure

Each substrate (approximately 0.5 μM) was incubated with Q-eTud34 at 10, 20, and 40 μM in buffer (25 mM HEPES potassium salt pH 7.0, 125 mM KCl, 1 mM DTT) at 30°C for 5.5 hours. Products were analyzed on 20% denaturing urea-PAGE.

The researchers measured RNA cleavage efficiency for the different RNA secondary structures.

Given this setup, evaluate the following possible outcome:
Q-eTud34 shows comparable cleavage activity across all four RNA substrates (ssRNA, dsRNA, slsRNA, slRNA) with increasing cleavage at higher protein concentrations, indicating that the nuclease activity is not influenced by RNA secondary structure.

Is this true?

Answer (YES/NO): NO